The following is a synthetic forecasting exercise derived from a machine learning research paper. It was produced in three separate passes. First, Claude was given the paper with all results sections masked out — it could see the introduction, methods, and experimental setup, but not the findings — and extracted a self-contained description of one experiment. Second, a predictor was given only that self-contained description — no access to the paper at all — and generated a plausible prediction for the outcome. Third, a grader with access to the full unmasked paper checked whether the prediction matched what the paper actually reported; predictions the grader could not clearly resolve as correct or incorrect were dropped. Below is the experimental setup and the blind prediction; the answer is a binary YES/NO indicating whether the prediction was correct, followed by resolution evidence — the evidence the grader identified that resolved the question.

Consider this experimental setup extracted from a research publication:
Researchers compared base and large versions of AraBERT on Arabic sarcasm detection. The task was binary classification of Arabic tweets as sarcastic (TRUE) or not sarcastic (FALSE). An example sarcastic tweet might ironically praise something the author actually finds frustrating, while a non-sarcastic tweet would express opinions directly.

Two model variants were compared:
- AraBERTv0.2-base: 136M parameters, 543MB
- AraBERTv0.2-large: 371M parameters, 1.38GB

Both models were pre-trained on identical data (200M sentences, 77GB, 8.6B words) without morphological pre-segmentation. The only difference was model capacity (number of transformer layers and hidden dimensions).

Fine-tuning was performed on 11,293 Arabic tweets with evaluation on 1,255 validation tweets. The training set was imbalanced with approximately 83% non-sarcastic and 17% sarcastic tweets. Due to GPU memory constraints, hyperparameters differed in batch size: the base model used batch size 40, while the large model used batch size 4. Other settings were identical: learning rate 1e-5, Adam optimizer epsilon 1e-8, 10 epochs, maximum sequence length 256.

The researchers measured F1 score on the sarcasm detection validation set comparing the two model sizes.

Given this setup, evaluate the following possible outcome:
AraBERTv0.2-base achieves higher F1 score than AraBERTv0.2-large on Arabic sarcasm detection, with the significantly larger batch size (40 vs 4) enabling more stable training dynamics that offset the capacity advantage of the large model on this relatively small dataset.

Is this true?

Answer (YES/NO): NO